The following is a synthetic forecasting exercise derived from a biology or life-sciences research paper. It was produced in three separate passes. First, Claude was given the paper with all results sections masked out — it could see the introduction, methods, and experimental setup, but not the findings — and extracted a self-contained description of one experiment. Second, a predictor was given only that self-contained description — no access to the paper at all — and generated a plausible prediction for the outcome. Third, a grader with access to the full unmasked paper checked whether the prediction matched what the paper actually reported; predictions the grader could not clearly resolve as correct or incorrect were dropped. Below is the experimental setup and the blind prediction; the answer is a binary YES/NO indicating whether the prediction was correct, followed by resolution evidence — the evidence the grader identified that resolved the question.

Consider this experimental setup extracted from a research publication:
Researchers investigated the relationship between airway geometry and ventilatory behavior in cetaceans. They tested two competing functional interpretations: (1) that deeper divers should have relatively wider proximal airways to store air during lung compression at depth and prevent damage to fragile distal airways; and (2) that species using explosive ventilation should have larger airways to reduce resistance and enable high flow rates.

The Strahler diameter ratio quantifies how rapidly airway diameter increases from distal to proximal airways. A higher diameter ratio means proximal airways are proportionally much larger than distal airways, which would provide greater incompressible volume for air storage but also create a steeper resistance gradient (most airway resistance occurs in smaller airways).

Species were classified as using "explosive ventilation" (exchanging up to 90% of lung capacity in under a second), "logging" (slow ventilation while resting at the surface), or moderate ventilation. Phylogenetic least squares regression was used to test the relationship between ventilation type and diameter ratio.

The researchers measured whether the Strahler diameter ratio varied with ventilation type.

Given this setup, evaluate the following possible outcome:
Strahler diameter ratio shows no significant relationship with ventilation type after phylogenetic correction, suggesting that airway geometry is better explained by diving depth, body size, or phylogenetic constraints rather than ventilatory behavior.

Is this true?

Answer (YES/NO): NO